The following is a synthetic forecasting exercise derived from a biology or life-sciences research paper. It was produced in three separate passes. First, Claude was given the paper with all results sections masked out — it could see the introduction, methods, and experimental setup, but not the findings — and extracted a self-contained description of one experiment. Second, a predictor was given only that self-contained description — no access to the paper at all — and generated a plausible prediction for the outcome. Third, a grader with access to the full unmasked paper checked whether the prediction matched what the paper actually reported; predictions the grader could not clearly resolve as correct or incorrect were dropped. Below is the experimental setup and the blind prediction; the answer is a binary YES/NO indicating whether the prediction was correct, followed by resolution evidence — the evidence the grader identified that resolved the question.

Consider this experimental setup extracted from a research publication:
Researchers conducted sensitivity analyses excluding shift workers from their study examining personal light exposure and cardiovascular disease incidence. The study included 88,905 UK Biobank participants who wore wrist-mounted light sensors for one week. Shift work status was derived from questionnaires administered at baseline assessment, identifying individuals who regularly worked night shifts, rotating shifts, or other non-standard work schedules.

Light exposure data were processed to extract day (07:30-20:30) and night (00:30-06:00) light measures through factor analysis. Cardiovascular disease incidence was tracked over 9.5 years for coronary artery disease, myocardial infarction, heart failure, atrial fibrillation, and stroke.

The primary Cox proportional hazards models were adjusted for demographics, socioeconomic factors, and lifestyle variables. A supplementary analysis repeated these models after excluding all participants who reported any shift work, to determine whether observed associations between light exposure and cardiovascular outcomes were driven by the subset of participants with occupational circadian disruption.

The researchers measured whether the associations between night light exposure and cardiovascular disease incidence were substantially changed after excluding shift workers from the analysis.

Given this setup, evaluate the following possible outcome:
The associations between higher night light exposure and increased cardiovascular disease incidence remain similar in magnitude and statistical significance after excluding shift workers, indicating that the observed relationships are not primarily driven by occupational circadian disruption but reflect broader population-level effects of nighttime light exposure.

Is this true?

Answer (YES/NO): YES